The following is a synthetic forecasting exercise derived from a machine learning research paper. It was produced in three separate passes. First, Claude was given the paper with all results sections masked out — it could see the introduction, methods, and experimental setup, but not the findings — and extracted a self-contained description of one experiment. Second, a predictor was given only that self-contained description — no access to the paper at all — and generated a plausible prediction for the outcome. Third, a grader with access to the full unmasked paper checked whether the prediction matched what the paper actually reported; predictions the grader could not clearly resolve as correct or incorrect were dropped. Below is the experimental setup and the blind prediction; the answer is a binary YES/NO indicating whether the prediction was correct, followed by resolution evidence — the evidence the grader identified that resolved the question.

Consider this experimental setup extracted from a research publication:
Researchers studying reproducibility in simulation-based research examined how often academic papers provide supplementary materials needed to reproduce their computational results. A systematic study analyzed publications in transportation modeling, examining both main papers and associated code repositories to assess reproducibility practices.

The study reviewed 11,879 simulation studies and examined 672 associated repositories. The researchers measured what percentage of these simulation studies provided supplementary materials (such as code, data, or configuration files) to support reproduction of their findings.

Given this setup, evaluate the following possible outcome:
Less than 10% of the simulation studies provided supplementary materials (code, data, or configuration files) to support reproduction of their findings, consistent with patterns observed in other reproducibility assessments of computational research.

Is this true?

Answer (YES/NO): YES